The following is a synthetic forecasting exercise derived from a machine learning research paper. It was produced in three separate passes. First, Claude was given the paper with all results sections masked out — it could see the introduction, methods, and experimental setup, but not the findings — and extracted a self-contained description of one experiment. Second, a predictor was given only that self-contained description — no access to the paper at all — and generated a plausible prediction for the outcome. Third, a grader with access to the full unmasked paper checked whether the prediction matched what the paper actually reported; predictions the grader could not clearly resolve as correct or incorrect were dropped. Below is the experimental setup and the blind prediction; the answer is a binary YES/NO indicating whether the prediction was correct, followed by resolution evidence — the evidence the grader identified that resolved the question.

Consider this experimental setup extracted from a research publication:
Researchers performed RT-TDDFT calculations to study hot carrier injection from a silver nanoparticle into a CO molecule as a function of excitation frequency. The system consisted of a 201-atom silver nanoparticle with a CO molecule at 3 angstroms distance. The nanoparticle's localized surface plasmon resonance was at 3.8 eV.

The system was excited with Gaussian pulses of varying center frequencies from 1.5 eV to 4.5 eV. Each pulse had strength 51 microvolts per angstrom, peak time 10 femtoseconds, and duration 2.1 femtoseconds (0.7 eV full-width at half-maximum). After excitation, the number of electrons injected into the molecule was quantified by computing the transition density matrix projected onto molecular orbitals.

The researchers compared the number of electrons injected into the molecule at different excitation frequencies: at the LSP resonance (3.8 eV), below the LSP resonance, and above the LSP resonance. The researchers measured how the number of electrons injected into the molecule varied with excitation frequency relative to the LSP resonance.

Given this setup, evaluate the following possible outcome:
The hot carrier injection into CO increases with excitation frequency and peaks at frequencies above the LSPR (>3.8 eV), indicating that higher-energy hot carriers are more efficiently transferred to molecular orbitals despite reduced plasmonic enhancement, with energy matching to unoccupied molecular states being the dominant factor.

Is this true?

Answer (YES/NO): NO